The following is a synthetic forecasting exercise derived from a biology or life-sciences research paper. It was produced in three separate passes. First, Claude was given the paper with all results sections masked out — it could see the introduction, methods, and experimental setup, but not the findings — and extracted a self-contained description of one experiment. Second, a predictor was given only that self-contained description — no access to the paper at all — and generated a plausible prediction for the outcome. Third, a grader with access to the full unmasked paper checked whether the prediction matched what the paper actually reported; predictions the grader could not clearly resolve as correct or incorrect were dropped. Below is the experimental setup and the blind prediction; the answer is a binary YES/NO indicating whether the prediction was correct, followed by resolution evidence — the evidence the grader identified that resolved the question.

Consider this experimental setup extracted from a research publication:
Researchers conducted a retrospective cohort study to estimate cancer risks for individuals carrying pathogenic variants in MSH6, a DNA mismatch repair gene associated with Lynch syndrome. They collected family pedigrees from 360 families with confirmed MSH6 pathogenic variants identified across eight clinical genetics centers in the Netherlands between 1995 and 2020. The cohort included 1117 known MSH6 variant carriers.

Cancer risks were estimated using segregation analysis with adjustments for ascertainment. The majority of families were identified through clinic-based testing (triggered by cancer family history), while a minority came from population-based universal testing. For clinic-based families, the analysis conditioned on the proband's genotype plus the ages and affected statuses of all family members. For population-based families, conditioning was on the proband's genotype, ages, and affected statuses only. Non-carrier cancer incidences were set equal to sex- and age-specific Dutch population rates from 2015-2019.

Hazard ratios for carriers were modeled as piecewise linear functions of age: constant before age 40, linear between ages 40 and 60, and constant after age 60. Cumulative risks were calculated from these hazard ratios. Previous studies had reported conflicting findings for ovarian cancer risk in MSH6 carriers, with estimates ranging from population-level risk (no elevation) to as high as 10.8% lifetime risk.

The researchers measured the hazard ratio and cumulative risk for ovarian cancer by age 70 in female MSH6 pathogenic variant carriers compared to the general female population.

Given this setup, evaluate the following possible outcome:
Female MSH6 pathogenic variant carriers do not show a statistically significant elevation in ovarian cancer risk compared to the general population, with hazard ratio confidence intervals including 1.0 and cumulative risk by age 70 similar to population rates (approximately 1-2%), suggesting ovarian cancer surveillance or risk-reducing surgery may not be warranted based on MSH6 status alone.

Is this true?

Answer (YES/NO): NO